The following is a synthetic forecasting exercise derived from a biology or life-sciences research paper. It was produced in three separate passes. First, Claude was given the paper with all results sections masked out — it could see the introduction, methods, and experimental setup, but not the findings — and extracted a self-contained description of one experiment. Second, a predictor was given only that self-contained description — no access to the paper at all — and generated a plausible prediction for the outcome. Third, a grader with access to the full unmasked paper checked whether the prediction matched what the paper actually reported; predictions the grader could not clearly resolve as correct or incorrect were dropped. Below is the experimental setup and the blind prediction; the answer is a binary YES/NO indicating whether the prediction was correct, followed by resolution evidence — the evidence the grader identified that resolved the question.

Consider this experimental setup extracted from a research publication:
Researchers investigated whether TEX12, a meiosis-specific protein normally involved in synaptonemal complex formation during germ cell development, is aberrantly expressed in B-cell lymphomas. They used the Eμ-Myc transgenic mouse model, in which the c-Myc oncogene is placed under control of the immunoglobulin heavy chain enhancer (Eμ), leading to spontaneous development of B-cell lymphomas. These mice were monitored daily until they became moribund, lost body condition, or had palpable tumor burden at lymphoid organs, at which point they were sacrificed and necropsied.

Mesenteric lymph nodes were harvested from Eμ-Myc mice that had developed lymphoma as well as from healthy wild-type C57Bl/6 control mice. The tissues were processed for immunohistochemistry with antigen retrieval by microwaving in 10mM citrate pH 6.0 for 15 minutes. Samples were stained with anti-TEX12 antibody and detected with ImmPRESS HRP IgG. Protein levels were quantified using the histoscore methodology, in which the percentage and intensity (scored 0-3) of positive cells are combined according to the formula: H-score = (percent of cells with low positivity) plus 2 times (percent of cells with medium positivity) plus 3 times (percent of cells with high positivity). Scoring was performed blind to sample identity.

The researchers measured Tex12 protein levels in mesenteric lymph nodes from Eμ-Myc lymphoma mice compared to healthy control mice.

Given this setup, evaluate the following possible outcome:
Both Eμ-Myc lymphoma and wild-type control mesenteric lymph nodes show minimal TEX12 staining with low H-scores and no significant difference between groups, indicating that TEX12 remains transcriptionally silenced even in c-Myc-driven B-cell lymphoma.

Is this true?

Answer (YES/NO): NO